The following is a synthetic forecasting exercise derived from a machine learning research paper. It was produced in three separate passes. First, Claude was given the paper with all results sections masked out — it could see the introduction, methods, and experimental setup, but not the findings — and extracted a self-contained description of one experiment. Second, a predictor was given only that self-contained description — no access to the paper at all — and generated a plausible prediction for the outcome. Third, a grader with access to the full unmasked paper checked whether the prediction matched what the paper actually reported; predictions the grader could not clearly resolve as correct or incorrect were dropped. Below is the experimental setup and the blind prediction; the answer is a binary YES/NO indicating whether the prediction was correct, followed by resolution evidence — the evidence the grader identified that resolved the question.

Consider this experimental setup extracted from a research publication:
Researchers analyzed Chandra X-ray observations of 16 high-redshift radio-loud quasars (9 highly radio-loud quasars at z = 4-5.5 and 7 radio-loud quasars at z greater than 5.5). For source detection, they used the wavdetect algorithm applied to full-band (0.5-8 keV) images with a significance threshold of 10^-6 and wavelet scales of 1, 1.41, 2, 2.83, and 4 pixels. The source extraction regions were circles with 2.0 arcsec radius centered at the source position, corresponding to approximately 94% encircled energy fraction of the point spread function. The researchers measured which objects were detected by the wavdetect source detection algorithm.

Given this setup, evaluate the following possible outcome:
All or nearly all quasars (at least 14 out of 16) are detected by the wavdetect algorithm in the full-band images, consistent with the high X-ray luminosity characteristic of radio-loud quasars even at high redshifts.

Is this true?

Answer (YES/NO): YES